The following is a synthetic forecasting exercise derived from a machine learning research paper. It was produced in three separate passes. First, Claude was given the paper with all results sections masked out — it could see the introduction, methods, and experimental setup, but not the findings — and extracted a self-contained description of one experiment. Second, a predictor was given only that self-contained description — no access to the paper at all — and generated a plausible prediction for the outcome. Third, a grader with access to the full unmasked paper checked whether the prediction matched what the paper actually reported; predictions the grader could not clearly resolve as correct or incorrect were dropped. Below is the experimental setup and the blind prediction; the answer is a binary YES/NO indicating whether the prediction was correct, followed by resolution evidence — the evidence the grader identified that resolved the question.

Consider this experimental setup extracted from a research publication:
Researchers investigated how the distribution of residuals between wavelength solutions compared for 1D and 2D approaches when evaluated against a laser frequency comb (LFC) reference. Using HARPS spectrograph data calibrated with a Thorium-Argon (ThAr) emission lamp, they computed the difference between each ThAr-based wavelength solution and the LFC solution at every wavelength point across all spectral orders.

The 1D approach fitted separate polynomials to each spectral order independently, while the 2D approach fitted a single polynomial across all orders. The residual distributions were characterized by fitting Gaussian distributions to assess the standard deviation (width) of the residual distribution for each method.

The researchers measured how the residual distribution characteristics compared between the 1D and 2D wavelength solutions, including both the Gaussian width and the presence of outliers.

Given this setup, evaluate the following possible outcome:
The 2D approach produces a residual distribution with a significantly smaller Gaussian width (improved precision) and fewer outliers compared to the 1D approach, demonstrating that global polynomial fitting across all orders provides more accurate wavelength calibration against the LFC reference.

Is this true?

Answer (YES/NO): NO